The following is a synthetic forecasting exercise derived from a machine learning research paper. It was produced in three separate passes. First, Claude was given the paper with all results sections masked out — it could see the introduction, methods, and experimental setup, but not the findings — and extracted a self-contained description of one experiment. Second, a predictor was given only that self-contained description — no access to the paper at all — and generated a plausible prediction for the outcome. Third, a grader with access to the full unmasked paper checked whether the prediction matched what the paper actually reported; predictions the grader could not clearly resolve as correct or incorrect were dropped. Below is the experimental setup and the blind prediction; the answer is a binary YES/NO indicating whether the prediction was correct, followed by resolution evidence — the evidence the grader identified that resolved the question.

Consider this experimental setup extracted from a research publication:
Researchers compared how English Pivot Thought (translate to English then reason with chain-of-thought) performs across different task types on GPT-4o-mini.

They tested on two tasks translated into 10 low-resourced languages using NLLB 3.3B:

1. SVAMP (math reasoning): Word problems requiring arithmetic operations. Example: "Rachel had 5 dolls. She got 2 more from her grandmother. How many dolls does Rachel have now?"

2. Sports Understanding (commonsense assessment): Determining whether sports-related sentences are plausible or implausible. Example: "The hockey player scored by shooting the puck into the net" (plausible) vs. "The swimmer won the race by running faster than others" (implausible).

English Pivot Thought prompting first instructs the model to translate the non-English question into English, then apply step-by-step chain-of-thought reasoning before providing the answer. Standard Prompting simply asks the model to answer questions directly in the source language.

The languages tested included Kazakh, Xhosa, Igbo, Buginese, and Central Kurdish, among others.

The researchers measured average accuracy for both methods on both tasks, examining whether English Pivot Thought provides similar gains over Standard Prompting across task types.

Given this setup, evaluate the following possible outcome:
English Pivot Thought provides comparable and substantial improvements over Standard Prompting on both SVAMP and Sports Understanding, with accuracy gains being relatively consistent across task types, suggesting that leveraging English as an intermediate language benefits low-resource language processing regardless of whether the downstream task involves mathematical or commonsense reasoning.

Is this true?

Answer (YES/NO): NO